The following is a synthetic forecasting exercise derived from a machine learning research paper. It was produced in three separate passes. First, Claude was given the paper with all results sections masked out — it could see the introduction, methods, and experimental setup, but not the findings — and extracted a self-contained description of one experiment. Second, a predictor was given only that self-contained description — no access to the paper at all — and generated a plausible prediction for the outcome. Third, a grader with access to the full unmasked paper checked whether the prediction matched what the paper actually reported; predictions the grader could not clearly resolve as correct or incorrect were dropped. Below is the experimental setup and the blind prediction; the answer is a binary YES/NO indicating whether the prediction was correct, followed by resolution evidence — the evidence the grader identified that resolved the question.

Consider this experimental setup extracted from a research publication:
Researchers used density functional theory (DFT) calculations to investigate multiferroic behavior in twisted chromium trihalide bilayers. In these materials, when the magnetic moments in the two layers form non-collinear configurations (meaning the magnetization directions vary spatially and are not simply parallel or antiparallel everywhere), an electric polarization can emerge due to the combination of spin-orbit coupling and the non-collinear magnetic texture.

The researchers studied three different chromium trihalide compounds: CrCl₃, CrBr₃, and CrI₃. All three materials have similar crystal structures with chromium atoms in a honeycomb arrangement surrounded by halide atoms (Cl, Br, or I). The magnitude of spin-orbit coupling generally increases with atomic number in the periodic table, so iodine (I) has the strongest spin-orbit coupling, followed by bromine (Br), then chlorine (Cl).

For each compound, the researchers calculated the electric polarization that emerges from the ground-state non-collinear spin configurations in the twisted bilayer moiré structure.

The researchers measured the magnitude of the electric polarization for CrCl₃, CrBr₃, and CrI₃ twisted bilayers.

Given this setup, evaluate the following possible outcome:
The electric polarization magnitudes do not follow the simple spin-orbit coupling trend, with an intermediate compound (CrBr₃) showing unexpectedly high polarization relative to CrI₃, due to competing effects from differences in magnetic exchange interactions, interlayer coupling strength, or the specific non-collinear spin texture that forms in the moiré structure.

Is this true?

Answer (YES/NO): YES